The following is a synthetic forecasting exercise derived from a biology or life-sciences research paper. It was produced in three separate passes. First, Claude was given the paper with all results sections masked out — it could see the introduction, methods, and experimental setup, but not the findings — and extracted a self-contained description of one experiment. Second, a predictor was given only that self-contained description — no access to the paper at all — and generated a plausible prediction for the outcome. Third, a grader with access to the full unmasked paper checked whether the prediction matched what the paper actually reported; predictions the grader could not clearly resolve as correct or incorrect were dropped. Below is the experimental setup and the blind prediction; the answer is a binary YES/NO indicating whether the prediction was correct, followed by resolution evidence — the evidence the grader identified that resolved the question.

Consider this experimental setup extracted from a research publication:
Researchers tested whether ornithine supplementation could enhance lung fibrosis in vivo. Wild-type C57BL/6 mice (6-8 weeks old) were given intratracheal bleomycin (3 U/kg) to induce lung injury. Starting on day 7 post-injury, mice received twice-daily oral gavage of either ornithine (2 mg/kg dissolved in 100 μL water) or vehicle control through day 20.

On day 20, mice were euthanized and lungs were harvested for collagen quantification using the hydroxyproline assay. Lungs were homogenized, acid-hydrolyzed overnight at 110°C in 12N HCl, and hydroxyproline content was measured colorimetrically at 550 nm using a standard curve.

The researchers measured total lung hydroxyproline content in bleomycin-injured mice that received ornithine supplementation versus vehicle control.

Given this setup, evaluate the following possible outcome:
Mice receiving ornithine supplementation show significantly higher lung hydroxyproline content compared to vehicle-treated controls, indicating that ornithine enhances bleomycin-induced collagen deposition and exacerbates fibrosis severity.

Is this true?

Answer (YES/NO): YES